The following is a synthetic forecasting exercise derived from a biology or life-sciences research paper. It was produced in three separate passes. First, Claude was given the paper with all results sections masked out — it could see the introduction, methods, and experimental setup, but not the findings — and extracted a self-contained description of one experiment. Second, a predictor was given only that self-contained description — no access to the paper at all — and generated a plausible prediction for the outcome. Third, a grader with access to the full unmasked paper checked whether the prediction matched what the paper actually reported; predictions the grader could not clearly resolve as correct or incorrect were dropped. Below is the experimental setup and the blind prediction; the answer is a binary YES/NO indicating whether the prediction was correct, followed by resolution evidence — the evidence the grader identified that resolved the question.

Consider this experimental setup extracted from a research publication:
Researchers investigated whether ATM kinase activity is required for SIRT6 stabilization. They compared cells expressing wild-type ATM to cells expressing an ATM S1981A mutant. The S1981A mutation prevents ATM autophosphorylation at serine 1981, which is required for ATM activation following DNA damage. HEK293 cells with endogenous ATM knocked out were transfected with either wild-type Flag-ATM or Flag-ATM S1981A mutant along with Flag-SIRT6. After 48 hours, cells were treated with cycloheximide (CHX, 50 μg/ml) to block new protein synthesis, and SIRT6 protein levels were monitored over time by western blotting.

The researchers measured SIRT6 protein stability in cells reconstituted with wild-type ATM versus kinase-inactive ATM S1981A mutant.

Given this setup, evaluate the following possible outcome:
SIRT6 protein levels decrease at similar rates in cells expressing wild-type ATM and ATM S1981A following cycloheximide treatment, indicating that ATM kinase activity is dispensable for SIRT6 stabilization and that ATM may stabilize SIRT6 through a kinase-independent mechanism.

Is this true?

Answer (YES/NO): NO